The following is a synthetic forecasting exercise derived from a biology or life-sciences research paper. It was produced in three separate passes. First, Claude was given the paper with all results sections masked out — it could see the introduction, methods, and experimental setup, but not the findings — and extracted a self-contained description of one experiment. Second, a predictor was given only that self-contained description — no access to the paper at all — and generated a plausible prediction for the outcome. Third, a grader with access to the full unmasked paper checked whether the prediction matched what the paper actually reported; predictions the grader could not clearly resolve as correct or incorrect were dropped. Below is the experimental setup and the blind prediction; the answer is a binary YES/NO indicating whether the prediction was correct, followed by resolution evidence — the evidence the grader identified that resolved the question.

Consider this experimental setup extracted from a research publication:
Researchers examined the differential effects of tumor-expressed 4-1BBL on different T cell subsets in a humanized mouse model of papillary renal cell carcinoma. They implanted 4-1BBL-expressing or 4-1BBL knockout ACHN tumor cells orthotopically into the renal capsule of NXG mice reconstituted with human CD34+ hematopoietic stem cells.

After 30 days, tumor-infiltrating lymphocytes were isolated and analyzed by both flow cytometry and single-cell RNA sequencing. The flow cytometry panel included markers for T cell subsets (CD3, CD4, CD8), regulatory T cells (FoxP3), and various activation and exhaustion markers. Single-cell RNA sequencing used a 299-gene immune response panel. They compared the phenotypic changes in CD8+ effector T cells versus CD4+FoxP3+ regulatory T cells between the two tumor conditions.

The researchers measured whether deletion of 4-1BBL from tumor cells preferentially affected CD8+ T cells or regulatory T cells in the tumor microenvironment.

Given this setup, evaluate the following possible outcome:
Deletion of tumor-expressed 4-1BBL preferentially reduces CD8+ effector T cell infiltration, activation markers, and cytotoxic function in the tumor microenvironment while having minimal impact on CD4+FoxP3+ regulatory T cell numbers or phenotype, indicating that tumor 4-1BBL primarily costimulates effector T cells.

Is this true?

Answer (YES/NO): NO